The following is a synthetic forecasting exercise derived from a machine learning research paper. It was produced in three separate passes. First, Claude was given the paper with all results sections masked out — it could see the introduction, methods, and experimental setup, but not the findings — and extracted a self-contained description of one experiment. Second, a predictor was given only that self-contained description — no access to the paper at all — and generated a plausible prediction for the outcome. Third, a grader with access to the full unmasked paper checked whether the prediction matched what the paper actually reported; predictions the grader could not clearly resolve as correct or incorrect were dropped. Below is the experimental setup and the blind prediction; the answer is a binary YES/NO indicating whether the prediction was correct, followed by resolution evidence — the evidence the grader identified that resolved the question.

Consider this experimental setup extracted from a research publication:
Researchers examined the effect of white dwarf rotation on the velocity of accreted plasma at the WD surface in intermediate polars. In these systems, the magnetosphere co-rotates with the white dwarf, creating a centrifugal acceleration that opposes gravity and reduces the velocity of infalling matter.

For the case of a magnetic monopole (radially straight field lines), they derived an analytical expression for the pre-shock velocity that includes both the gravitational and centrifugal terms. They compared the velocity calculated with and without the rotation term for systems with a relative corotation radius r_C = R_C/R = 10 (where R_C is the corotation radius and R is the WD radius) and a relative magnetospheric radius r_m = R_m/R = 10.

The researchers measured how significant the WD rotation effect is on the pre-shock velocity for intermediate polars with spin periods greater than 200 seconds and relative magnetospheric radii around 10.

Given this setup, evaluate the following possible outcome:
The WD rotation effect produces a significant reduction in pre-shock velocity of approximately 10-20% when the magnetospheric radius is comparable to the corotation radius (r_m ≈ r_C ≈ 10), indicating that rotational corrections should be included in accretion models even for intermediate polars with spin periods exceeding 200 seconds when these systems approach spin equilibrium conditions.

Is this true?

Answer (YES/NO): NO